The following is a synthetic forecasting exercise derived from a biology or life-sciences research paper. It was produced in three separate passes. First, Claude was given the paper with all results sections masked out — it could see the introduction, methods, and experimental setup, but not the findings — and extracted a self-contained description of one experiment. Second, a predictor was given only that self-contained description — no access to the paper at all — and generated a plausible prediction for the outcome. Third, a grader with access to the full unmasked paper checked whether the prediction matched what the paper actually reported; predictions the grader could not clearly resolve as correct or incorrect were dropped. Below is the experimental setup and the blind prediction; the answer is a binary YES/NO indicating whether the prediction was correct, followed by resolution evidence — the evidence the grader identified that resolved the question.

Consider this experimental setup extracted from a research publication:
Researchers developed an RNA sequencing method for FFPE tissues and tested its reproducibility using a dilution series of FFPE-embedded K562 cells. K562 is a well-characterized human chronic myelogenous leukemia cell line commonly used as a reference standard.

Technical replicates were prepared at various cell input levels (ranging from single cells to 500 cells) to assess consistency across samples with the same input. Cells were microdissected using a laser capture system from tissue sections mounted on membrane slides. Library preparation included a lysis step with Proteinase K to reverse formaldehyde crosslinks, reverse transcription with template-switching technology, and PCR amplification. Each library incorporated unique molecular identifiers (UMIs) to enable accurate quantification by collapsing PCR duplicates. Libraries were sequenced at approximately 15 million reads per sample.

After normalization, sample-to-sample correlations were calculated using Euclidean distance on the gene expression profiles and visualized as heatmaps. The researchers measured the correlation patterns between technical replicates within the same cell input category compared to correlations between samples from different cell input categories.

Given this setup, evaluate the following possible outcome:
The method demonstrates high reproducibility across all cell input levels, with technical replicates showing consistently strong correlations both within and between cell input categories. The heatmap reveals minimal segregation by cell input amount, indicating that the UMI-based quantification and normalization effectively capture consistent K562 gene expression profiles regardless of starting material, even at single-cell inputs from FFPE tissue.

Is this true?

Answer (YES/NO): NO